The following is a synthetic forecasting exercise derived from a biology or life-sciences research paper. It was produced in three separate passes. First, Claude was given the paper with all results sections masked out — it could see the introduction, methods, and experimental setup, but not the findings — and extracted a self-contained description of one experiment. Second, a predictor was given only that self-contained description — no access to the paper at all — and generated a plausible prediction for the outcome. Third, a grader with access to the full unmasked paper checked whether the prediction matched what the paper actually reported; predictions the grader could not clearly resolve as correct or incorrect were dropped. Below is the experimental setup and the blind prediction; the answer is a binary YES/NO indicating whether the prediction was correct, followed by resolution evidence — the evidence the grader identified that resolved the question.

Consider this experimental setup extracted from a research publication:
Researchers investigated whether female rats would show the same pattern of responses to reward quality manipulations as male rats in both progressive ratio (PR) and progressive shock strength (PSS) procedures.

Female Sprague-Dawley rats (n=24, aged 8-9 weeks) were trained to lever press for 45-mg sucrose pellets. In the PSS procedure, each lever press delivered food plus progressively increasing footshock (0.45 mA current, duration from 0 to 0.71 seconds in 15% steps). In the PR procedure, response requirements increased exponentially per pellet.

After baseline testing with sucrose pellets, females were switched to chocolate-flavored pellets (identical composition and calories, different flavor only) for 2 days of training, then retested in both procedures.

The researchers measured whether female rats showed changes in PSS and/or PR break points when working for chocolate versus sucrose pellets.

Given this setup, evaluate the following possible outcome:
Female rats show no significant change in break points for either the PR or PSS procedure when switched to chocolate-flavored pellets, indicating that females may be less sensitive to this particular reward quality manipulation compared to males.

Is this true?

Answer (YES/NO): NO